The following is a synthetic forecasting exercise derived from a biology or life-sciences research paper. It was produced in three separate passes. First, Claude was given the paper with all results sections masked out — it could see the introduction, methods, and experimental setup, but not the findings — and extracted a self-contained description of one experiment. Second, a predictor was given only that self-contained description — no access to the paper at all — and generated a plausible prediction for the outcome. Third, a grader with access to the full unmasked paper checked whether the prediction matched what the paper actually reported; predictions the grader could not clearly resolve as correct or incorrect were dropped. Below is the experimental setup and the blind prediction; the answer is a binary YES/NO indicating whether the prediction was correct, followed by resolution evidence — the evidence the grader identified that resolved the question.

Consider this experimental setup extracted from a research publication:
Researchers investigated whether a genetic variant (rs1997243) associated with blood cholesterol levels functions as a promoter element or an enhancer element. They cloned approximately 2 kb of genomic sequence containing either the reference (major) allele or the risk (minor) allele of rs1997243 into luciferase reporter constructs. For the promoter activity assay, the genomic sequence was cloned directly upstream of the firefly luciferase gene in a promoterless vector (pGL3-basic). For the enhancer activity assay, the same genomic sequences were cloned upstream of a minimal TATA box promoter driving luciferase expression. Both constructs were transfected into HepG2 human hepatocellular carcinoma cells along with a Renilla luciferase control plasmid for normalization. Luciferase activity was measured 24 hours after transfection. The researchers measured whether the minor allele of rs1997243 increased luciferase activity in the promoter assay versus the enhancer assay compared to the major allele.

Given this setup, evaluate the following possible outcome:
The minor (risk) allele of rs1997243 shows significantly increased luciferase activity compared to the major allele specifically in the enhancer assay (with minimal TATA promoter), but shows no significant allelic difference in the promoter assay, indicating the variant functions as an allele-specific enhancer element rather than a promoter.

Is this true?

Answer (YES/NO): NO